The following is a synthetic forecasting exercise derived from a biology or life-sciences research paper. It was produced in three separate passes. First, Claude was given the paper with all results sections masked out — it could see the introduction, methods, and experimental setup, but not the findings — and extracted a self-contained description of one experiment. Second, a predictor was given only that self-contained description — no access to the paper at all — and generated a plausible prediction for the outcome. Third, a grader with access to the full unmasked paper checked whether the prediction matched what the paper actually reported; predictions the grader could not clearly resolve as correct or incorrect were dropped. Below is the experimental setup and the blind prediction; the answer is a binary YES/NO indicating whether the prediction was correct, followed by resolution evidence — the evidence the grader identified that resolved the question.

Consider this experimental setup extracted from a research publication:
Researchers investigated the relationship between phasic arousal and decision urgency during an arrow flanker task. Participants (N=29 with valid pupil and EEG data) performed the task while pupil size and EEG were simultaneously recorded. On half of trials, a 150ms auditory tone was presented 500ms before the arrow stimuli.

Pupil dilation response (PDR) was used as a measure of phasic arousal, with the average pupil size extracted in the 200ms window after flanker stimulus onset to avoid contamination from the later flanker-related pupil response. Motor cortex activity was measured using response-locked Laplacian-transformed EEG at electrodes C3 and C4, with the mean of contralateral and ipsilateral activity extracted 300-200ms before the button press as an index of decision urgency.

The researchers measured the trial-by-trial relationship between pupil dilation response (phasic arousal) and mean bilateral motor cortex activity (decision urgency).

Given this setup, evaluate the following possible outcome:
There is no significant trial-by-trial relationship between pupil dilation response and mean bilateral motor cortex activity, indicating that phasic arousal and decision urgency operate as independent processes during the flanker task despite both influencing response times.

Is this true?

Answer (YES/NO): NO